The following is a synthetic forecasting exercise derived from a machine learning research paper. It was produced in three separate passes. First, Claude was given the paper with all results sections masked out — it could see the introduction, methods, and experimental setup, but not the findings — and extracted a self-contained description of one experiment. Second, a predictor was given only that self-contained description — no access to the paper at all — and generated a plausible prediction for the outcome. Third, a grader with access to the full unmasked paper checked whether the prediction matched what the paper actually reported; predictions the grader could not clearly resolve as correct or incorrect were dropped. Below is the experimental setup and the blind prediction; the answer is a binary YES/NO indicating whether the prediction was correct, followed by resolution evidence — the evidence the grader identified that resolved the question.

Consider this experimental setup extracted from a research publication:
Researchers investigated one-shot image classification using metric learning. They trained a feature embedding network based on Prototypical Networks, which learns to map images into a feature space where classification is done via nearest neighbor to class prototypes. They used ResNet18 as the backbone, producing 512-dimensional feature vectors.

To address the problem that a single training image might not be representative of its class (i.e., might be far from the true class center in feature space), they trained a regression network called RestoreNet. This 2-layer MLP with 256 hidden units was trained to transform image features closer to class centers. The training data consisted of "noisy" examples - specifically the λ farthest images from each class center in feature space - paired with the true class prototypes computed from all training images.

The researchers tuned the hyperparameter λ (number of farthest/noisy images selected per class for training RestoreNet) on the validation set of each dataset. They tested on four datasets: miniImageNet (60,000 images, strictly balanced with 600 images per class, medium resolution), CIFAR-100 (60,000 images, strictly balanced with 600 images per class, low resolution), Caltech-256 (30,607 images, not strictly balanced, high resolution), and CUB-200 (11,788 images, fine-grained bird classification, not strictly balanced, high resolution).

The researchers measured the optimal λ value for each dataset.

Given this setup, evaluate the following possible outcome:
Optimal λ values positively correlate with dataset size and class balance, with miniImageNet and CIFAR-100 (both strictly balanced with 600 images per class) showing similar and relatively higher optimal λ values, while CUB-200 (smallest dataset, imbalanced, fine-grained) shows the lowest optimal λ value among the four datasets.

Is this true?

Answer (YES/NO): NO